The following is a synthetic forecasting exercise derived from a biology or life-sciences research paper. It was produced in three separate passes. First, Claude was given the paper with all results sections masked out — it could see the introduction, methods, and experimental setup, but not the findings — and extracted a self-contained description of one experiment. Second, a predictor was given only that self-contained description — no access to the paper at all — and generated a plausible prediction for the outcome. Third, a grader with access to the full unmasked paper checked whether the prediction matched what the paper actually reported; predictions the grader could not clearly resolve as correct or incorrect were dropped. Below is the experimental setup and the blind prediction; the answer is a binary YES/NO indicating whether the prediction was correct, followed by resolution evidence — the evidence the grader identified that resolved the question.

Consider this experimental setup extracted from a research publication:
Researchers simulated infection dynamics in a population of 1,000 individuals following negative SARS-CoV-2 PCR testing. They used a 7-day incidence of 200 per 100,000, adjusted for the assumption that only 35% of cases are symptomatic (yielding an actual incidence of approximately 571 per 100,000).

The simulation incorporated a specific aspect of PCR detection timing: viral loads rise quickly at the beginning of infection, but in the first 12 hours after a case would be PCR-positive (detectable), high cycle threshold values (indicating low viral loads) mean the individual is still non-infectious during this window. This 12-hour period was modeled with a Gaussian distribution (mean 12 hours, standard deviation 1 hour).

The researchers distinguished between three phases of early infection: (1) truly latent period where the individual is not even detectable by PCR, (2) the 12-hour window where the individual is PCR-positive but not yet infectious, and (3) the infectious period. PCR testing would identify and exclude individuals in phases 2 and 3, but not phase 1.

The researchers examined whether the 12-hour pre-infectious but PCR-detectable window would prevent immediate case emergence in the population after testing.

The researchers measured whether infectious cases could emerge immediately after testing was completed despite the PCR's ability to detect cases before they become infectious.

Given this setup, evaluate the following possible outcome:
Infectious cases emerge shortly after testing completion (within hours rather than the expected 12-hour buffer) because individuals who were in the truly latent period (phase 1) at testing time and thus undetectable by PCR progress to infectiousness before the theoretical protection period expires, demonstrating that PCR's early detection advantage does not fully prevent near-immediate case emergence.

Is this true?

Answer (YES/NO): NO